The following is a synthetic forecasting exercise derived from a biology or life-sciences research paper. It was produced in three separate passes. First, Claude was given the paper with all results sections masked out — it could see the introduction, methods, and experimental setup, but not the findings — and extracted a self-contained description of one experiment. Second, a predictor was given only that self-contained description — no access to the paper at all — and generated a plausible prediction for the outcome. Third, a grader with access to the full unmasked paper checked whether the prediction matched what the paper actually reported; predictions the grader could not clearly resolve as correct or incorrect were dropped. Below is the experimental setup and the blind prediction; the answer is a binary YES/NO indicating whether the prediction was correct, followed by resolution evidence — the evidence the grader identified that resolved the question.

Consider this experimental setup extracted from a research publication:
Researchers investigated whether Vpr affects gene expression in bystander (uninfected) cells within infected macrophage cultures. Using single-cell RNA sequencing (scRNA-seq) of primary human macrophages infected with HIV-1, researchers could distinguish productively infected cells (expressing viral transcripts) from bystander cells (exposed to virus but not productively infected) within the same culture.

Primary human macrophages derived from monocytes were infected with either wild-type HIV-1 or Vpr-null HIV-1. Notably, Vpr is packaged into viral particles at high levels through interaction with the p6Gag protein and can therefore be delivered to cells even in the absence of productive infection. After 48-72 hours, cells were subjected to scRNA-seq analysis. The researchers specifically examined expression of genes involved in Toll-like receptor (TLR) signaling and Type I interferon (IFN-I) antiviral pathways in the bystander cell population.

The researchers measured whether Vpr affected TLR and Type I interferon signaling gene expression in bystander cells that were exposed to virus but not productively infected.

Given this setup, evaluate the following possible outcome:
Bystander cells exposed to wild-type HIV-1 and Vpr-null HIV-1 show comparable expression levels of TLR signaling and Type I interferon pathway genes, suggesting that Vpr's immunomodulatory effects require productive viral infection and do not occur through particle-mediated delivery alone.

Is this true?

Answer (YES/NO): NO